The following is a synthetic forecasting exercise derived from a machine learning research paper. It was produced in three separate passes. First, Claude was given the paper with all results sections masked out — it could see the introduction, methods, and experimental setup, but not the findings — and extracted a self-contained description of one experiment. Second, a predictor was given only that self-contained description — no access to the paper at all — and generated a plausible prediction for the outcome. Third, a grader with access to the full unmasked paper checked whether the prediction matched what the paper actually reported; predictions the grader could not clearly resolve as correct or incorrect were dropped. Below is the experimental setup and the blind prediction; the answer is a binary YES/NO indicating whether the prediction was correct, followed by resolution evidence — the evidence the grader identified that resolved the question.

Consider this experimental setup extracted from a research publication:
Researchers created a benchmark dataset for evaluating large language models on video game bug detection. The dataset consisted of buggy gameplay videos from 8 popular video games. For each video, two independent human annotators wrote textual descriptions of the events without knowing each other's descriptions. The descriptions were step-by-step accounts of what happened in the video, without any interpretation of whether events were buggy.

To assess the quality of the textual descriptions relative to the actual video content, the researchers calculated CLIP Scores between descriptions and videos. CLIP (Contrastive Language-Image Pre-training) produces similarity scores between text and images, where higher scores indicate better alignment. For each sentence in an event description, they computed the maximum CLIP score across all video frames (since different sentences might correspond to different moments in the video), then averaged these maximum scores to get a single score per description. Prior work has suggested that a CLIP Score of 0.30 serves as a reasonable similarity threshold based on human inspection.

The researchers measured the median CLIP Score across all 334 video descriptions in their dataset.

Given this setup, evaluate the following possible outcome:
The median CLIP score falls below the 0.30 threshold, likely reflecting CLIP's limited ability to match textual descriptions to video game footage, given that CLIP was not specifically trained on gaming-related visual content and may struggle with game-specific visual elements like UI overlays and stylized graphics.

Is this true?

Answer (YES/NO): NO